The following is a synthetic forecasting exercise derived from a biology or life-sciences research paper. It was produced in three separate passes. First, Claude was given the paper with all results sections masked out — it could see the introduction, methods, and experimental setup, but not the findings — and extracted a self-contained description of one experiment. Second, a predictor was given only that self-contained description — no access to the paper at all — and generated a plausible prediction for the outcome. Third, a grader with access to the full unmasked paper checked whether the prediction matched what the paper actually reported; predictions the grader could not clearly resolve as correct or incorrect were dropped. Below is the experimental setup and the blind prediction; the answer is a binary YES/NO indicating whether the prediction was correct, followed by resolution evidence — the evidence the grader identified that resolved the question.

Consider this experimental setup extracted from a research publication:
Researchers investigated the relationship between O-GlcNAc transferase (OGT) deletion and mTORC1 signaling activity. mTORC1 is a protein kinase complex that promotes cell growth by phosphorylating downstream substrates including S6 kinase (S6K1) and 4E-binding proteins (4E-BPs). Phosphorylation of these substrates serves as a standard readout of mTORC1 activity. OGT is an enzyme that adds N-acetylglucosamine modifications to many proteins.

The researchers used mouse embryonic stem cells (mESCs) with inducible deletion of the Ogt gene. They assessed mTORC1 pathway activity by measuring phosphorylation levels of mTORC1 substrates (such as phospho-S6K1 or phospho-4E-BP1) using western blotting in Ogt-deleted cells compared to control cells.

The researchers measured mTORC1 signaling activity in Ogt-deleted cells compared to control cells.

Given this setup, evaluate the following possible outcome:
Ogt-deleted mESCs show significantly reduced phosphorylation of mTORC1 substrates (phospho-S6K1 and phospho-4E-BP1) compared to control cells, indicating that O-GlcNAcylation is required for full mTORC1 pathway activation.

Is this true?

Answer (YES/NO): NO